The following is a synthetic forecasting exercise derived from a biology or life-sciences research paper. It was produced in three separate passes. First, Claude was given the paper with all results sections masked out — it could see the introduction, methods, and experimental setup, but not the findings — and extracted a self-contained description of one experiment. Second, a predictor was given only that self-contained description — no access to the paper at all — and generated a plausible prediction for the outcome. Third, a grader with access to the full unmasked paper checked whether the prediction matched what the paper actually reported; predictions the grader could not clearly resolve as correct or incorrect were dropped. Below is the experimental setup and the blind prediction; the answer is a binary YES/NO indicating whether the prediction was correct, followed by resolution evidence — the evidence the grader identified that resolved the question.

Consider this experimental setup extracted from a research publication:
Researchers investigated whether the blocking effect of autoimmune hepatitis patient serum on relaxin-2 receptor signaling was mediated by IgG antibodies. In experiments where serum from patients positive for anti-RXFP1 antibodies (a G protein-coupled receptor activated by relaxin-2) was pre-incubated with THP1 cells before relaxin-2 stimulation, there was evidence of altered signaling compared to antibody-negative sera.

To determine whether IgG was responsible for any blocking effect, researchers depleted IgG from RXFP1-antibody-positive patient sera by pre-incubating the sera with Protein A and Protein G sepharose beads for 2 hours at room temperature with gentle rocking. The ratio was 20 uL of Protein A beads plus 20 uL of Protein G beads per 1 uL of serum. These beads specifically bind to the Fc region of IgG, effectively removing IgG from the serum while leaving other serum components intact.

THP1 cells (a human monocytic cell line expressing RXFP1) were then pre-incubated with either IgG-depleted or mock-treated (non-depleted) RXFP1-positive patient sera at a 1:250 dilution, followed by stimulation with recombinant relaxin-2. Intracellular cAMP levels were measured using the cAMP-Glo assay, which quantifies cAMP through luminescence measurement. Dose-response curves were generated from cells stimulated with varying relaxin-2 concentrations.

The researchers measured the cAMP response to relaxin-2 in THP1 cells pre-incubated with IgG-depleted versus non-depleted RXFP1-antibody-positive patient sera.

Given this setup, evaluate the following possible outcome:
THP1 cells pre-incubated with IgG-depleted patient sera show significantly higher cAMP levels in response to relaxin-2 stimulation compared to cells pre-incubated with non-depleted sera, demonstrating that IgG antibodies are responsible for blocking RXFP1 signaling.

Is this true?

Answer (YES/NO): YES